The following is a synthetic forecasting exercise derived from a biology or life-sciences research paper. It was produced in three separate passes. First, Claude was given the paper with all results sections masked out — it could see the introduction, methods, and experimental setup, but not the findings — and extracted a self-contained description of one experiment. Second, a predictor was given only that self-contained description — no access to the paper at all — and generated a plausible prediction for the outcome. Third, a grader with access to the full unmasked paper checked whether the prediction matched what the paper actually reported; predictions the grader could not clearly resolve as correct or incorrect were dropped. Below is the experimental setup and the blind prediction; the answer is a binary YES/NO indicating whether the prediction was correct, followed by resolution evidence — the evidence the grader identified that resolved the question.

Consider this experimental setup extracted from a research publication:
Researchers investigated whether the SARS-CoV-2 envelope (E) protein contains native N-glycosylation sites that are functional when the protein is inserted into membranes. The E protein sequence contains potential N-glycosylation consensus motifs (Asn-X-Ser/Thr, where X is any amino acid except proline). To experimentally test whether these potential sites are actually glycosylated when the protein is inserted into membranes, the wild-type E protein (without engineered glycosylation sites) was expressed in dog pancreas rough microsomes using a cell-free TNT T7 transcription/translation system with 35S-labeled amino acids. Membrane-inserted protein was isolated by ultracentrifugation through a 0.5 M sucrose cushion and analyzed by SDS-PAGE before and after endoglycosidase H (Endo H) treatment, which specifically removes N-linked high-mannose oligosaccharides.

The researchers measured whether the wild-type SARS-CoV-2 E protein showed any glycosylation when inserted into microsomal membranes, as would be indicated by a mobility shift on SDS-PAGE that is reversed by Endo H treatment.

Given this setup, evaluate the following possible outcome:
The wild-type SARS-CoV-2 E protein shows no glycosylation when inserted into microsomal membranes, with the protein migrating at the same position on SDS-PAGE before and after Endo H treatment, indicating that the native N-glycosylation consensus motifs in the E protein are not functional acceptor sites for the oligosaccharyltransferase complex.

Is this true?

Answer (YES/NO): NO